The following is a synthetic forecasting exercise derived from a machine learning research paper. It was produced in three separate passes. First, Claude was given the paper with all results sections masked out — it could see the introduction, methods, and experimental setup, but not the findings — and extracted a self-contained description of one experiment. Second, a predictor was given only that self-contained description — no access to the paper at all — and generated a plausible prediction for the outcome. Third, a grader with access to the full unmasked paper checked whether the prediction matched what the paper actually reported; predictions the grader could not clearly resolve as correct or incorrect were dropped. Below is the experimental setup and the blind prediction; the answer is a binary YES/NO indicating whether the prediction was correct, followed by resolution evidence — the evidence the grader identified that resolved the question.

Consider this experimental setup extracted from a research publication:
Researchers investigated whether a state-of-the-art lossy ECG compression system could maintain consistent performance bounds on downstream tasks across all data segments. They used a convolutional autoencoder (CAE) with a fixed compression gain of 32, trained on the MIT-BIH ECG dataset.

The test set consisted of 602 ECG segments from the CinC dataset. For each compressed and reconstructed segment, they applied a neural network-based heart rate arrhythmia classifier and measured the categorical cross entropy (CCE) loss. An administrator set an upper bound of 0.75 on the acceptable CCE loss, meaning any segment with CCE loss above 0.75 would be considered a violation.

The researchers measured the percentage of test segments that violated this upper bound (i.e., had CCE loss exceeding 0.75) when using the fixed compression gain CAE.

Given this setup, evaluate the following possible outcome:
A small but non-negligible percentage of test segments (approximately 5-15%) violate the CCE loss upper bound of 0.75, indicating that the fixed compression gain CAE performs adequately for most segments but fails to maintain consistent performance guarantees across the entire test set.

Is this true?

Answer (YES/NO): YES